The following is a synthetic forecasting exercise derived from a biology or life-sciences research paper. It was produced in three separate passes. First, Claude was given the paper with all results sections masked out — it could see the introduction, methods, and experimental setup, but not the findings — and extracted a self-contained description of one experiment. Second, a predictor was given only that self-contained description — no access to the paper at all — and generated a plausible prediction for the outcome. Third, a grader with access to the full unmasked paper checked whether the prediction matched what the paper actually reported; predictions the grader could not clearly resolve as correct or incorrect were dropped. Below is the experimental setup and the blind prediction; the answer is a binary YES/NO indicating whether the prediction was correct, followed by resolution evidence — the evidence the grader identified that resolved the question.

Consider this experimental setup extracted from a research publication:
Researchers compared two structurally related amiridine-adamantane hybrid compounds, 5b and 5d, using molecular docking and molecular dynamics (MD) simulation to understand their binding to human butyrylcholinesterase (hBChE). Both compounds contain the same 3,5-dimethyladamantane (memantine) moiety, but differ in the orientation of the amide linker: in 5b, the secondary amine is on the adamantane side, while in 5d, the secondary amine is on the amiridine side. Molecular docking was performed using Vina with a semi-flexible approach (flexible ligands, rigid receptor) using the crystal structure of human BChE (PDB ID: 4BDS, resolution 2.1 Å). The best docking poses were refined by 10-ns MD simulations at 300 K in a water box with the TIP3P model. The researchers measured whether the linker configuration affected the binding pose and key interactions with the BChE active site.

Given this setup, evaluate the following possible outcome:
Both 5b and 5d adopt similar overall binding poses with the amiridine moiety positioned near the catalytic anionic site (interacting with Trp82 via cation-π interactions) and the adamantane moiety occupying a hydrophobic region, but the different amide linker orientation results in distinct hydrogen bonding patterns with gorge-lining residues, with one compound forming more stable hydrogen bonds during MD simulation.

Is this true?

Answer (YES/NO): NO